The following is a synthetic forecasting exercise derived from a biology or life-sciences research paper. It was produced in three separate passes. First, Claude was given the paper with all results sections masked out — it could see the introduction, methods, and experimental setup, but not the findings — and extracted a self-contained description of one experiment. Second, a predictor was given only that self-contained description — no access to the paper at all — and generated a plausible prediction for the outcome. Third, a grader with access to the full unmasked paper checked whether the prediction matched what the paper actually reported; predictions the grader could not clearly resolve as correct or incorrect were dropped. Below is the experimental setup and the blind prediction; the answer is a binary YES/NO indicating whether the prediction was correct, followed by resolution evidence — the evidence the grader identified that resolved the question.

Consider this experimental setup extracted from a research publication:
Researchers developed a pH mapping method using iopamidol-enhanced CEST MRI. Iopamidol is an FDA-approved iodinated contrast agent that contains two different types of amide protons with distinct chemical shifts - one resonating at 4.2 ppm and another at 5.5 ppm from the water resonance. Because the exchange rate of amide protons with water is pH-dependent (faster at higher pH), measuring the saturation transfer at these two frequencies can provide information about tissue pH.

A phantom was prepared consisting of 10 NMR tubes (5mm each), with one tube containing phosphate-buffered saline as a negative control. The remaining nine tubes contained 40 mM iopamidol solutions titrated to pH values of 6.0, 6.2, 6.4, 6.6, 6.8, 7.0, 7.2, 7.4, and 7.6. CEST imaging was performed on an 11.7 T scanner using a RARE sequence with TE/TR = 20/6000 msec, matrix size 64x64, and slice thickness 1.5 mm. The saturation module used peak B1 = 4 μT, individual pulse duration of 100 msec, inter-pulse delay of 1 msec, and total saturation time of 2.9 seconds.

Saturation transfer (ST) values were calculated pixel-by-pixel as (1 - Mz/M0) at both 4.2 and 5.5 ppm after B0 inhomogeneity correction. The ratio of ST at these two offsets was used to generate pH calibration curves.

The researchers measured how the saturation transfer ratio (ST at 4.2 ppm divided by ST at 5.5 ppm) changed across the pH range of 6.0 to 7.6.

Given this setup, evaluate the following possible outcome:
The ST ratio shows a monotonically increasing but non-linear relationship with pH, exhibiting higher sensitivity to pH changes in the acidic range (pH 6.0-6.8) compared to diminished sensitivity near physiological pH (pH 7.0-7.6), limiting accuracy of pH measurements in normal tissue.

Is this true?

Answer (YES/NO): NO